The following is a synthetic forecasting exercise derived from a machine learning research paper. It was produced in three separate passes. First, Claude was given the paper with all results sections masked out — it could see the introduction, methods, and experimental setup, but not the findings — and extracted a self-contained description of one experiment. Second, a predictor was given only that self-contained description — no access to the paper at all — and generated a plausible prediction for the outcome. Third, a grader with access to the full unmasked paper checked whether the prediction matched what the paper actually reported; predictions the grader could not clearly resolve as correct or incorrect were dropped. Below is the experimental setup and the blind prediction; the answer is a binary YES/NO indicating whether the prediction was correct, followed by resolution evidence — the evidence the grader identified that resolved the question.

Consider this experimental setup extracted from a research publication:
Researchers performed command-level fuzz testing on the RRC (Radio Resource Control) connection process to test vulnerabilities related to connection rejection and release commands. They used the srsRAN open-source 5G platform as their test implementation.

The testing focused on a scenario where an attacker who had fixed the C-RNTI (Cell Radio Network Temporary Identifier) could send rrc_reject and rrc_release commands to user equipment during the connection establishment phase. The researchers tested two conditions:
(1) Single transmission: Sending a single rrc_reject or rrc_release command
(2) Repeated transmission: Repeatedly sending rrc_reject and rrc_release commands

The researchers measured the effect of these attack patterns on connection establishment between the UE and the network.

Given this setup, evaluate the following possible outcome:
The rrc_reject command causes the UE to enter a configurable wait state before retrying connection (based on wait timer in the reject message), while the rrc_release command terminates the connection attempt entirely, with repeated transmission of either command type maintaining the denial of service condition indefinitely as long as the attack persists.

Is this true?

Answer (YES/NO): NO